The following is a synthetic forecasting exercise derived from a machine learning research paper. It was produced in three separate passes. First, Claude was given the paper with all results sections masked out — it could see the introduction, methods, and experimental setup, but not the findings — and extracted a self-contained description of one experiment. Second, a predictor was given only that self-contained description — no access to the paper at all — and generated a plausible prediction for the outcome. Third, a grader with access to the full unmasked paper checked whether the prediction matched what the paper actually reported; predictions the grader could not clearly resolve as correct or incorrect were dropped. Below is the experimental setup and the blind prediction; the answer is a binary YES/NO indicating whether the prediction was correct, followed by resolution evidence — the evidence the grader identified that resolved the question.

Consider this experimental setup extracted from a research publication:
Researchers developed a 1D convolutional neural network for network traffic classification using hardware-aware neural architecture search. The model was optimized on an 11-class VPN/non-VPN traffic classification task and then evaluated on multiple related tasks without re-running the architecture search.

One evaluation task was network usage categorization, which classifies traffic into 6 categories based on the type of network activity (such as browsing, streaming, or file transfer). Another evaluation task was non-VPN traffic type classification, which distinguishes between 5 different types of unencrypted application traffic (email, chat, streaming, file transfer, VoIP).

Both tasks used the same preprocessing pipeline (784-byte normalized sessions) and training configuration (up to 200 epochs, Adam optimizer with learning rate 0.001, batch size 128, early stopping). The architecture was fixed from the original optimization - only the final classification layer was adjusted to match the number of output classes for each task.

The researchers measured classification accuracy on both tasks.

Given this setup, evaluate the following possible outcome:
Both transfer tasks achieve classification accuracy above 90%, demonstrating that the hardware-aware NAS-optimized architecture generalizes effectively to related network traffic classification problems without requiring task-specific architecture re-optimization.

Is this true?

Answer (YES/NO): YES